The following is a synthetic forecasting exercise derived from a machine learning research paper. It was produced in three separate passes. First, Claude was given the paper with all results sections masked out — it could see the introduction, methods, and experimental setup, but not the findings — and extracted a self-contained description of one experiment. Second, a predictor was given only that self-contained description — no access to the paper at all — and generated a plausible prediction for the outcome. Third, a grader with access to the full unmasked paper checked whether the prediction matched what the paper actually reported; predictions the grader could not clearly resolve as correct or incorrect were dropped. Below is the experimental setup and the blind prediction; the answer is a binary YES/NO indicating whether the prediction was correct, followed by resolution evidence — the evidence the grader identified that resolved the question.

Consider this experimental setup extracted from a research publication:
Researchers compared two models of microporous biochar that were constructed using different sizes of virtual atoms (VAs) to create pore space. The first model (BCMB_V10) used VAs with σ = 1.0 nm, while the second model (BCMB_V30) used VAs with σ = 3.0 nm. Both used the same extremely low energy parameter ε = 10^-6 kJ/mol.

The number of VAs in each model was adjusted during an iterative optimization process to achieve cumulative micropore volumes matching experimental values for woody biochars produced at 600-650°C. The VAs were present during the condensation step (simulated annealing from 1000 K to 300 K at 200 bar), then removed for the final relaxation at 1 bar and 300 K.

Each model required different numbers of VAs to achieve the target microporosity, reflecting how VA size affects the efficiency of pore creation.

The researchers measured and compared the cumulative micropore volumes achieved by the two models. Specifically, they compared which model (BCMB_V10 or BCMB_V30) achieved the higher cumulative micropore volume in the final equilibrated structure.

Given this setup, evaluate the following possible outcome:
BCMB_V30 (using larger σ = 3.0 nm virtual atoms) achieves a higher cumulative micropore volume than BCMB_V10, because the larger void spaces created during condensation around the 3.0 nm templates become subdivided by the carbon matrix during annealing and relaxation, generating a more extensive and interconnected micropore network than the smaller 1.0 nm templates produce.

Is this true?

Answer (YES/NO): NO